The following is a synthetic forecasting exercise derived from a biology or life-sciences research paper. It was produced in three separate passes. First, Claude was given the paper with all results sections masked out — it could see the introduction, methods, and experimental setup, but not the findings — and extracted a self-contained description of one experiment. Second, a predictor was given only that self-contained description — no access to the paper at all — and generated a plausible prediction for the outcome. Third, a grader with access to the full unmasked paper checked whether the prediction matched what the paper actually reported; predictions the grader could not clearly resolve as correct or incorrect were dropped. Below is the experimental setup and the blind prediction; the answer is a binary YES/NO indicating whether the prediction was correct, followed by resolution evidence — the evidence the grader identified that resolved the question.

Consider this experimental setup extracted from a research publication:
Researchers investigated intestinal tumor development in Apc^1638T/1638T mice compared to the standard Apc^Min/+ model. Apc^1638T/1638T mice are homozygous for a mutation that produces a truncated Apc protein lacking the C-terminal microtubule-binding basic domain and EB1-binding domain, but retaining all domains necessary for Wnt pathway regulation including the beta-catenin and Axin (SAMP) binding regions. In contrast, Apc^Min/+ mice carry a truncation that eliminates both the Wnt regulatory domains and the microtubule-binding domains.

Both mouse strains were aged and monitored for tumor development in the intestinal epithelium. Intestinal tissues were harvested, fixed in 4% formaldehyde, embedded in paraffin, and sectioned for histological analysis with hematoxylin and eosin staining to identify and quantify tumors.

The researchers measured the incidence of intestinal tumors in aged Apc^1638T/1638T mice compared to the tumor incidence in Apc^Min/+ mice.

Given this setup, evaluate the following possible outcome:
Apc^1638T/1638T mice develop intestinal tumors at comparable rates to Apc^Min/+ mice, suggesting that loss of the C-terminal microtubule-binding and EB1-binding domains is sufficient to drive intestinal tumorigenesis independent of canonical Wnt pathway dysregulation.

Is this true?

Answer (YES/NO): NO